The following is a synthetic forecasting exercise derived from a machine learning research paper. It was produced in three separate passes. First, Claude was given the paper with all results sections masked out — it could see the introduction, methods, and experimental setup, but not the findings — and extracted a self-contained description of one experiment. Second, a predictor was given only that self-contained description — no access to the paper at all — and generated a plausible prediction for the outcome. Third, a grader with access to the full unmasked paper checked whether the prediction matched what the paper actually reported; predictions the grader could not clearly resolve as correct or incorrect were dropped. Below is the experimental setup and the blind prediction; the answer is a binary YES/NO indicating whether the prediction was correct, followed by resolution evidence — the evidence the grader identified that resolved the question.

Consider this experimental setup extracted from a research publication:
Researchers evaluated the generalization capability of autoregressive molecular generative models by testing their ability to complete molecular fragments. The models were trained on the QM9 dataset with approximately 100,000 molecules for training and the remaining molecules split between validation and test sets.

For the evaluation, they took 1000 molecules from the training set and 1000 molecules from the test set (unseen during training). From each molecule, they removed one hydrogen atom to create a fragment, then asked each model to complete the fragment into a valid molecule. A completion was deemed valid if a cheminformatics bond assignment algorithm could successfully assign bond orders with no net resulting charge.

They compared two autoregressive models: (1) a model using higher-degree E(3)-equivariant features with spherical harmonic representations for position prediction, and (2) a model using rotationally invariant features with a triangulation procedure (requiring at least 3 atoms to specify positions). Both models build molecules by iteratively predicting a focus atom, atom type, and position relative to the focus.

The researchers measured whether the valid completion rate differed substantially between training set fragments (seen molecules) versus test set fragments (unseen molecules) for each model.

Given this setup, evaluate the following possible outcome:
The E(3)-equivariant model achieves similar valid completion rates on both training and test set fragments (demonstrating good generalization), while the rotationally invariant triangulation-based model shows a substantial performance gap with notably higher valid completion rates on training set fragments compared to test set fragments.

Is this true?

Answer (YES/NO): NO